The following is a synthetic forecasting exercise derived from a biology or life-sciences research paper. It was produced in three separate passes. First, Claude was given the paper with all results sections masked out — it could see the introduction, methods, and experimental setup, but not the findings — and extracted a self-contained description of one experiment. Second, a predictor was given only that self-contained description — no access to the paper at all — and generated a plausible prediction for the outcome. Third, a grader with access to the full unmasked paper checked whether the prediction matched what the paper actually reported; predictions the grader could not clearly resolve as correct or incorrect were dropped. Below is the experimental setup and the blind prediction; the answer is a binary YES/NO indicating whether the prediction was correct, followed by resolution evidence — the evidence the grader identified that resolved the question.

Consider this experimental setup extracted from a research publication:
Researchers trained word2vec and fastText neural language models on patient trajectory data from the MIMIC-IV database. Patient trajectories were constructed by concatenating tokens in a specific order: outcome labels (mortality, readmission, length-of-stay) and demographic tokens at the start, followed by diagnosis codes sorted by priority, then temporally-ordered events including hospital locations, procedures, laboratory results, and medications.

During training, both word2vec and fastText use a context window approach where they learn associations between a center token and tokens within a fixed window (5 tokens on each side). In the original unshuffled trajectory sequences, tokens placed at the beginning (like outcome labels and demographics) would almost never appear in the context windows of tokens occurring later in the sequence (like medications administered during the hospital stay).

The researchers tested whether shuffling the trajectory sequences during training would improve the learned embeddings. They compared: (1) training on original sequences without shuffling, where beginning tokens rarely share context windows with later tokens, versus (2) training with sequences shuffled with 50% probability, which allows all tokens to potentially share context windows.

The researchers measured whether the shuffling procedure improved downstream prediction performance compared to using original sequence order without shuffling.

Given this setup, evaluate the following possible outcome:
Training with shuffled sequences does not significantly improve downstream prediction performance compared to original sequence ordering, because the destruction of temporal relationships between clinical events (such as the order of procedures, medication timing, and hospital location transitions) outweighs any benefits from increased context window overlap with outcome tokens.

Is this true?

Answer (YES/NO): NO